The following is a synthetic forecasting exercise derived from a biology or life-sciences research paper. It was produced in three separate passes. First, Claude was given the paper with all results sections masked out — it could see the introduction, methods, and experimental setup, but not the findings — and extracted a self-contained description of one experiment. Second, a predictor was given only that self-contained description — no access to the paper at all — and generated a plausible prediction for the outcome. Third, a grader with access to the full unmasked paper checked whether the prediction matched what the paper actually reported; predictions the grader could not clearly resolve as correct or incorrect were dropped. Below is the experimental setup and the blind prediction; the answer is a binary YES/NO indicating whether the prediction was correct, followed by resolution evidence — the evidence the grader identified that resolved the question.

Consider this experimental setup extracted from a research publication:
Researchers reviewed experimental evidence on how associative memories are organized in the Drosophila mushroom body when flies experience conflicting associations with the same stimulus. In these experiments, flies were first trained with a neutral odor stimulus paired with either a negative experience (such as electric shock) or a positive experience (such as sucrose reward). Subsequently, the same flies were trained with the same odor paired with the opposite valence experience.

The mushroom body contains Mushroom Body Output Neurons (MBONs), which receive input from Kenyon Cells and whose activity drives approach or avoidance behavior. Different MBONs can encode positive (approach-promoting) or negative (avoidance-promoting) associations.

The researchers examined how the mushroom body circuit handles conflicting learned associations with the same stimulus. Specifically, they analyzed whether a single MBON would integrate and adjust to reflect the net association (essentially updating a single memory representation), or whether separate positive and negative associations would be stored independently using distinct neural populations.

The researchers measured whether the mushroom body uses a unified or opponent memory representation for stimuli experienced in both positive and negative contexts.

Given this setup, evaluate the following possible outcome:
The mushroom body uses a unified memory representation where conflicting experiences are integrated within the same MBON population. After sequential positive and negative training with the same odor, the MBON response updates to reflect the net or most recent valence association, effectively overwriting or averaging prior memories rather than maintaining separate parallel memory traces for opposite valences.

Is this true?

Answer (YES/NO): NO